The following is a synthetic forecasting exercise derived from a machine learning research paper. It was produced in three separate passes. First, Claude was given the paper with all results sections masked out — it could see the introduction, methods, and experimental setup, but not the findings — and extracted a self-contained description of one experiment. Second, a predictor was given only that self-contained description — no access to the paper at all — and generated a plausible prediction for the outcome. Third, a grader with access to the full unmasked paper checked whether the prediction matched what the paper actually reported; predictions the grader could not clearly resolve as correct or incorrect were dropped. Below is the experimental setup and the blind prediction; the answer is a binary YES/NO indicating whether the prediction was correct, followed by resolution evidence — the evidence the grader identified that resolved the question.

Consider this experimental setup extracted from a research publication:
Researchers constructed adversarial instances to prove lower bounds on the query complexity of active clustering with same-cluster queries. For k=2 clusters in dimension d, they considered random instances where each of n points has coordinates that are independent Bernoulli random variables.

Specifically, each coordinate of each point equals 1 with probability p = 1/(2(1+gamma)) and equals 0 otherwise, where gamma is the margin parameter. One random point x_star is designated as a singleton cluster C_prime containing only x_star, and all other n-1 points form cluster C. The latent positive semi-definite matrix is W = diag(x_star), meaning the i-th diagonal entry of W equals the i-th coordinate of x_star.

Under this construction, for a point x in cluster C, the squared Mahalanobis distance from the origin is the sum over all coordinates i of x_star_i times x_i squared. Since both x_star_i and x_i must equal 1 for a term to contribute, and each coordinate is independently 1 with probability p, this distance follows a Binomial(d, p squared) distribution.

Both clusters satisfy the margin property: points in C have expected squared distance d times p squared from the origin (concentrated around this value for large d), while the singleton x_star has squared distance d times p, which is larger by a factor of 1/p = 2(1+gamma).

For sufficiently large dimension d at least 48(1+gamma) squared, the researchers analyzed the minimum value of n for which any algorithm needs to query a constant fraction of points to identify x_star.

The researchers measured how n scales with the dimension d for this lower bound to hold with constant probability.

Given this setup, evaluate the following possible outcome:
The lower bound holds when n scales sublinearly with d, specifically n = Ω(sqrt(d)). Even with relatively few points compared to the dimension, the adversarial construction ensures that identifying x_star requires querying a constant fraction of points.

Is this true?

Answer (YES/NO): NO